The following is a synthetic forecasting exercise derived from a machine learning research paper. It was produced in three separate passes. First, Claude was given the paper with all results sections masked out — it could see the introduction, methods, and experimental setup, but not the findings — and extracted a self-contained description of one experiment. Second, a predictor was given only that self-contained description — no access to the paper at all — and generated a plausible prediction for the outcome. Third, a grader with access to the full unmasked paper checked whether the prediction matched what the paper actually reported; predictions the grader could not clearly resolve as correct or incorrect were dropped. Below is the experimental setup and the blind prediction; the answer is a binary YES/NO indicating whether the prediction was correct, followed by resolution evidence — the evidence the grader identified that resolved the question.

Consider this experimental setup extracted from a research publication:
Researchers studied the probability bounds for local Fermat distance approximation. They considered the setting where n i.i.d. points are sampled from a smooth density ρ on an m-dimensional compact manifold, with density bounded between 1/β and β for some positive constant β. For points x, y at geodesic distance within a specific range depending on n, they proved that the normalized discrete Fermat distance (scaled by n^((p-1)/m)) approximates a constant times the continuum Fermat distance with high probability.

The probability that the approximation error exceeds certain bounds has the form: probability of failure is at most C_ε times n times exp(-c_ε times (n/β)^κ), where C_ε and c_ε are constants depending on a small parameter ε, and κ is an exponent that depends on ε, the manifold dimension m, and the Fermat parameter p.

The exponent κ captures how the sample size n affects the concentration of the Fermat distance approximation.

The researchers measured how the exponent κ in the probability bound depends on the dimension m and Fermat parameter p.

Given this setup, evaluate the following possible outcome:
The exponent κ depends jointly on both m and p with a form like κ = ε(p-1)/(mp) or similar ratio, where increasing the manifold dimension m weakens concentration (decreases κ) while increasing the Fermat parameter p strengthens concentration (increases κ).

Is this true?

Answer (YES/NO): NO